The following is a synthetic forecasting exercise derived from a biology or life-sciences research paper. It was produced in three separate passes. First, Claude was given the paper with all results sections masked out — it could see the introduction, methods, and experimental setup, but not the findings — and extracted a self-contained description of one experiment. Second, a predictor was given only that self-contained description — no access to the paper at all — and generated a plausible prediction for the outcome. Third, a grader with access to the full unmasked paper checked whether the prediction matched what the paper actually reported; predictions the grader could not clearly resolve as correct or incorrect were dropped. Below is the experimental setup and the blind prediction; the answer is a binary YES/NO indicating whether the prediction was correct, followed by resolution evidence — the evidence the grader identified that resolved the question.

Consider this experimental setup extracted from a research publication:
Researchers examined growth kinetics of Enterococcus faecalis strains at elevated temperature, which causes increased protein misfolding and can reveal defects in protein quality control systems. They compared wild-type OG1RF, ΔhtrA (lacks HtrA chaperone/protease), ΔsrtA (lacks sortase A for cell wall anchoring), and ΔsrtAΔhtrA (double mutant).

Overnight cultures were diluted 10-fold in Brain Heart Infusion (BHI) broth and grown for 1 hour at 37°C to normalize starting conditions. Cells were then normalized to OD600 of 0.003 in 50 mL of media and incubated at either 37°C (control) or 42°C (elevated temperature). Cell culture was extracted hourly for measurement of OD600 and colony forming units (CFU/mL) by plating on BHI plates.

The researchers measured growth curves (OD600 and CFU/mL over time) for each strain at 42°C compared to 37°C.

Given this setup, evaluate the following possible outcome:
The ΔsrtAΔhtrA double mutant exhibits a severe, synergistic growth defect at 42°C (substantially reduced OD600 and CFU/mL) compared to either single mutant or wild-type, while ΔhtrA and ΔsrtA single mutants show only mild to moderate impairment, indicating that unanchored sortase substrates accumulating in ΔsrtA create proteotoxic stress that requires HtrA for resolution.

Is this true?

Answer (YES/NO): NO